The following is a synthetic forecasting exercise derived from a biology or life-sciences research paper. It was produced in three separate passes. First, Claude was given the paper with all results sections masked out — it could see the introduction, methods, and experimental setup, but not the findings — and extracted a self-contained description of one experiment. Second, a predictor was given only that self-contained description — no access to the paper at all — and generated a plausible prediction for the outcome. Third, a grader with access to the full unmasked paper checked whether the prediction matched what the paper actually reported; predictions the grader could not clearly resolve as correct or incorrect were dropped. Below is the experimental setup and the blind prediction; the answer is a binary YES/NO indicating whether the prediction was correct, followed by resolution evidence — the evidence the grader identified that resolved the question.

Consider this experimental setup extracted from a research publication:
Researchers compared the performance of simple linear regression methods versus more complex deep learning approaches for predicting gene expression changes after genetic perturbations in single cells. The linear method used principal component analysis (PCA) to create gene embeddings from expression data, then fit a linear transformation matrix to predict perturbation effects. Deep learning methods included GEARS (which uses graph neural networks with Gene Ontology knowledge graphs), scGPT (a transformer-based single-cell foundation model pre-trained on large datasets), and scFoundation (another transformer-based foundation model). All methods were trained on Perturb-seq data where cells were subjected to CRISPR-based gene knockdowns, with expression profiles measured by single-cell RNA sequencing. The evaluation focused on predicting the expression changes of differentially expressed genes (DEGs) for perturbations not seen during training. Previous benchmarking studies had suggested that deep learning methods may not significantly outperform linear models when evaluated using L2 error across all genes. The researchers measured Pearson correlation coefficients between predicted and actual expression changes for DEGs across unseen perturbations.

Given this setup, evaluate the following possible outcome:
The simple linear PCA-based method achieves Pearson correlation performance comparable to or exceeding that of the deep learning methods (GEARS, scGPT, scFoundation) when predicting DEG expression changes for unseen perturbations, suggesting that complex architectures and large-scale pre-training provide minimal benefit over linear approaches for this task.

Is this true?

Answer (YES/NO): NO